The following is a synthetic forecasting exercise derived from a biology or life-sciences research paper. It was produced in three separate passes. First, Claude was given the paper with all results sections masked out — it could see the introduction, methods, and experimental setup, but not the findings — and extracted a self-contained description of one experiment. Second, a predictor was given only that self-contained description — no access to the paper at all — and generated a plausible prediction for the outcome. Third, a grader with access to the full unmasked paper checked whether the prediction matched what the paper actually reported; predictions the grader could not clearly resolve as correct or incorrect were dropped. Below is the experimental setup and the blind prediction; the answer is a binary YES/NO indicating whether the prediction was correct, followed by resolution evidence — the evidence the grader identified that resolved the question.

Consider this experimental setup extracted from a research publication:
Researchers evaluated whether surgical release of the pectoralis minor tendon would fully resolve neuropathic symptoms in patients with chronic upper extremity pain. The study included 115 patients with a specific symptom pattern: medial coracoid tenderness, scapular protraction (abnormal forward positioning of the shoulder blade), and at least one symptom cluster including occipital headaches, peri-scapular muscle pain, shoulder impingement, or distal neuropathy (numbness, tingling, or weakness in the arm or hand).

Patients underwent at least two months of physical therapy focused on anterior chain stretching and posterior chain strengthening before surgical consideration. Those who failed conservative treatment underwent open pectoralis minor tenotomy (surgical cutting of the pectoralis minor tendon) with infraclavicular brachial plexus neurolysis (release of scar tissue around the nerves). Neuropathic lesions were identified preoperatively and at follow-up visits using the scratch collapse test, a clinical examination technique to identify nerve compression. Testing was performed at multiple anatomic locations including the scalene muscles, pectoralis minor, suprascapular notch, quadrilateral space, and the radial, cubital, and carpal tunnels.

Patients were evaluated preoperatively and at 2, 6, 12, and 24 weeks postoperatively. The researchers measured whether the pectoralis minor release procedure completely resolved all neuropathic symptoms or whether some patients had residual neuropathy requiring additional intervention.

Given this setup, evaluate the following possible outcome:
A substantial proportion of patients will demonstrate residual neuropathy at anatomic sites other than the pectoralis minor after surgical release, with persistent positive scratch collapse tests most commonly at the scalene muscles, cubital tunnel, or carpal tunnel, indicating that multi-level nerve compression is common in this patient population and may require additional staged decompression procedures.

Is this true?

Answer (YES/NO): YES